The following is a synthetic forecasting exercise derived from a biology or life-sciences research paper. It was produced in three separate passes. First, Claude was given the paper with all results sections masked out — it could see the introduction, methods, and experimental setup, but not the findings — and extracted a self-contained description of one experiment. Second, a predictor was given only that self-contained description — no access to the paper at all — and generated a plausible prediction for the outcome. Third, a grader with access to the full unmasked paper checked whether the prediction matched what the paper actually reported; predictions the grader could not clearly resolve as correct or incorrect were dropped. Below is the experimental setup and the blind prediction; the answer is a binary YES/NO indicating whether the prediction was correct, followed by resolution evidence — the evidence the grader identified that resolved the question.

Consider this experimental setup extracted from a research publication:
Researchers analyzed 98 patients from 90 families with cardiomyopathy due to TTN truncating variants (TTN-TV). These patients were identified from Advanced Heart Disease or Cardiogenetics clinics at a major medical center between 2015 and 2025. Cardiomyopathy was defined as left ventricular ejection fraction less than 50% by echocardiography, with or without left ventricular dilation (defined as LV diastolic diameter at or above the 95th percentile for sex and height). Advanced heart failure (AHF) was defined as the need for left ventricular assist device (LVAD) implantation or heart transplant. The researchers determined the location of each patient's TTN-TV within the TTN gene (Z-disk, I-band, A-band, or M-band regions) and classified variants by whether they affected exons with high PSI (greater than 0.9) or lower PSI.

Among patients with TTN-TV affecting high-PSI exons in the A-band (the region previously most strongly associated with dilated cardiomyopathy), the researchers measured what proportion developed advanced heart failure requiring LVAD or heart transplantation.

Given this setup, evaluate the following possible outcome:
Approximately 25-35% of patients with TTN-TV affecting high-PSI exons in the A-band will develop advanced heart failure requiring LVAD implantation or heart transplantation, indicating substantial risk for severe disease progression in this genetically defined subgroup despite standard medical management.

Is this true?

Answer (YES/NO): NO